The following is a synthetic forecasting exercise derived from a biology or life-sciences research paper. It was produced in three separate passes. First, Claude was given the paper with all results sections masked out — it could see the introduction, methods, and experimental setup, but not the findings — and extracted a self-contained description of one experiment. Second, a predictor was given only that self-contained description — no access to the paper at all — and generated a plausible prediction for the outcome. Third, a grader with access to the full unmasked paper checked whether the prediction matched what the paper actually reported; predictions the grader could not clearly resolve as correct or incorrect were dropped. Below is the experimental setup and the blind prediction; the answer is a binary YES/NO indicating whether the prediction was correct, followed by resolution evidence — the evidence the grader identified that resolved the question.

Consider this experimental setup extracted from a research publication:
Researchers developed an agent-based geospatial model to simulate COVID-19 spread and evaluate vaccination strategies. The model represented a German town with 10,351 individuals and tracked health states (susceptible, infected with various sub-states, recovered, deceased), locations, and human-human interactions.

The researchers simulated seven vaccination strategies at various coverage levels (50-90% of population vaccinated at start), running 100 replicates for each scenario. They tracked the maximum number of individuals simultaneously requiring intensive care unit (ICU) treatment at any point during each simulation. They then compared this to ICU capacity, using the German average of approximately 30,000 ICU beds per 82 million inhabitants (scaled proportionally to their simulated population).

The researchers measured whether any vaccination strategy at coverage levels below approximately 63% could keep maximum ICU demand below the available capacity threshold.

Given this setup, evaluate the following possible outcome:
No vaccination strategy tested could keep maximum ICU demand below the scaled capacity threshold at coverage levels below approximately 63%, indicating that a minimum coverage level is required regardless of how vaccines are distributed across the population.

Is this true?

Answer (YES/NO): YES